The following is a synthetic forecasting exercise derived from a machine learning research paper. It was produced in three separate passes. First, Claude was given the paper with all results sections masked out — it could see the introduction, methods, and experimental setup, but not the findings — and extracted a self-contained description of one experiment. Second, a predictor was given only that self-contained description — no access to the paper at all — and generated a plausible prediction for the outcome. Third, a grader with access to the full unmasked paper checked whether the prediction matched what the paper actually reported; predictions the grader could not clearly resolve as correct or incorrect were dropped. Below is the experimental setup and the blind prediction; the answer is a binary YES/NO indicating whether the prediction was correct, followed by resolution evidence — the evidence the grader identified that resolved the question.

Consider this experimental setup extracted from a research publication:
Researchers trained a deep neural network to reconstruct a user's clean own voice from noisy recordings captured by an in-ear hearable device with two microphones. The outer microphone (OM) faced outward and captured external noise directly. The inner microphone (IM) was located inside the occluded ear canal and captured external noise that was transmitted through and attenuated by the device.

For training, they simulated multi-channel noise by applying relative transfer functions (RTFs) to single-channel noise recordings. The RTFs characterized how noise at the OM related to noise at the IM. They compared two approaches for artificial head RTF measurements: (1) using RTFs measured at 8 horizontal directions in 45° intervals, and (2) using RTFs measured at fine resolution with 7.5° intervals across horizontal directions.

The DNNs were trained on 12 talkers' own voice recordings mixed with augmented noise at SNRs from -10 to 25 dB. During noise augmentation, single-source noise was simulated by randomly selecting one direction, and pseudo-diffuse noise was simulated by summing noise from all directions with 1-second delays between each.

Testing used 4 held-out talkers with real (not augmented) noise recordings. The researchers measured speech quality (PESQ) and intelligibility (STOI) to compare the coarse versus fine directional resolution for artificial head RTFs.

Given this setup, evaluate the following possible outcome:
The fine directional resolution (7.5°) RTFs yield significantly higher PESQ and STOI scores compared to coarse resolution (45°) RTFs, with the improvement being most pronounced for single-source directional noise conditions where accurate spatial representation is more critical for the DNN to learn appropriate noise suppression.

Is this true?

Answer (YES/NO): NO